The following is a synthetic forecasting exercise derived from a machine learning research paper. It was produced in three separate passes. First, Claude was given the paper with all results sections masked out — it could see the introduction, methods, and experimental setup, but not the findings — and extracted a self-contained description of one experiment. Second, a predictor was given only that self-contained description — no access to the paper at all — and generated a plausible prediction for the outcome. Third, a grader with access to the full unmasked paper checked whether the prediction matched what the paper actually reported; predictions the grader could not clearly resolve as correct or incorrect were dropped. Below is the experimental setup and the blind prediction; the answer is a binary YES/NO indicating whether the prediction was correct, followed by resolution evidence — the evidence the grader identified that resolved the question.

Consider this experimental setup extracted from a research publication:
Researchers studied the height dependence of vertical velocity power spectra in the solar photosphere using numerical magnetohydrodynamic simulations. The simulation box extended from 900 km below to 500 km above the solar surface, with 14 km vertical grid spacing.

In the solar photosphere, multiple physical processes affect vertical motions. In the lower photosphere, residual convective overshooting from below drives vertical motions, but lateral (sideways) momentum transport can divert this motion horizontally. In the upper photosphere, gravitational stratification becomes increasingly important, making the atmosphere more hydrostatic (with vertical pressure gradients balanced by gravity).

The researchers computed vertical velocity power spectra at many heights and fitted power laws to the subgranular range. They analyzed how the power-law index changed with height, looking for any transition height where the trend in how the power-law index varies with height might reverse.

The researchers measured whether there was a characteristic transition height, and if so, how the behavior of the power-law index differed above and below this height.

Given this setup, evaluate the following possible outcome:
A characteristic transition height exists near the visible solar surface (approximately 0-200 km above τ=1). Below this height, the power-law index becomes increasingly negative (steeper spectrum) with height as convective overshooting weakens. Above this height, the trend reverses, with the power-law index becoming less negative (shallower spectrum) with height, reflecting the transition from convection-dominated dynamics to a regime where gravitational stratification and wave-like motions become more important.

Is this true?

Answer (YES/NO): YES